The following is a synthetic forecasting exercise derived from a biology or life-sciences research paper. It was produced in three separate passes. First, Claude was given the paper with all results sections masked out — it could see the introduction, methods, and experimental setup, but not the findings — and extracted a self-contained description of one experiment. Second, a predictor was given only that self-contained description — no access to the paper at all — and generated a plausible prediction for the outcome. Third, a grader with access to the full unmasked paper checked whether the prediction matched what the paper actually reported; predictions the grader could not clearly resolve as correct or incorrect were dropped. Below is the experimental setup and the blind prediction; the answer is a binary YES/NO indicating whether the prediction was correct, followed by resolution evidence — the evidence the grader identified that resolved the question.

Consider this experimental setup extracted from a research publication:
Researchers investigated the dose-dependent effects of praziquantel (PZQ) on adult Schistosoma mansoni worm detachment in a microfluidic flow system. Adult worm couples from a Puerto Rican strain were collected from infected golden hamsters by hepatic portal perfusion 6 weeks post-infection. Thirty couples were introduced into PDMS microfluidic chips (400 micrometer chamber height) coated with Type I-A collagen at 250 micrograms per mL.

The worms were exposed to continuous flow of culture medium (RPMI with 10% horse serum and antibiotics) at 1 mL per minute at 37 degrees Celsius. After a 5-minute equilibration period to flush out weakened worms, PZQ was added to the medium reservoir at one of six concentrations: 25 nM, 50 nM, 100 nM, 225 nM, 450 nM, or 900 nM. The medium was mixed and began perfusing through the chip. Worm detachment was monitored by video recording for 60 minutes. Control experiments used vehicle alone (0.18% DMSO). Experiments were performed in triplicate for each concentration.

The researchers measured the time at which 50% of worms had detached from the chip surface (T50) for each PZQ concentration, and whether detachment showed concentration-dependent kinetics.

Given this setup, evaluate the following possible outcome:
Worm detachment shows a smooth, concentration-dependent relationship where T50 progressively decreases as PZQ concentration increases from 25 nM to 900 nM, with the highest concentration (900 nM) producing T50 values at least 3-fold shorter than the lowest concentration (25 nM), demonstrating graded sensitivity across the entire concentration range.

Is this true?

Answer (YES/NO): NO